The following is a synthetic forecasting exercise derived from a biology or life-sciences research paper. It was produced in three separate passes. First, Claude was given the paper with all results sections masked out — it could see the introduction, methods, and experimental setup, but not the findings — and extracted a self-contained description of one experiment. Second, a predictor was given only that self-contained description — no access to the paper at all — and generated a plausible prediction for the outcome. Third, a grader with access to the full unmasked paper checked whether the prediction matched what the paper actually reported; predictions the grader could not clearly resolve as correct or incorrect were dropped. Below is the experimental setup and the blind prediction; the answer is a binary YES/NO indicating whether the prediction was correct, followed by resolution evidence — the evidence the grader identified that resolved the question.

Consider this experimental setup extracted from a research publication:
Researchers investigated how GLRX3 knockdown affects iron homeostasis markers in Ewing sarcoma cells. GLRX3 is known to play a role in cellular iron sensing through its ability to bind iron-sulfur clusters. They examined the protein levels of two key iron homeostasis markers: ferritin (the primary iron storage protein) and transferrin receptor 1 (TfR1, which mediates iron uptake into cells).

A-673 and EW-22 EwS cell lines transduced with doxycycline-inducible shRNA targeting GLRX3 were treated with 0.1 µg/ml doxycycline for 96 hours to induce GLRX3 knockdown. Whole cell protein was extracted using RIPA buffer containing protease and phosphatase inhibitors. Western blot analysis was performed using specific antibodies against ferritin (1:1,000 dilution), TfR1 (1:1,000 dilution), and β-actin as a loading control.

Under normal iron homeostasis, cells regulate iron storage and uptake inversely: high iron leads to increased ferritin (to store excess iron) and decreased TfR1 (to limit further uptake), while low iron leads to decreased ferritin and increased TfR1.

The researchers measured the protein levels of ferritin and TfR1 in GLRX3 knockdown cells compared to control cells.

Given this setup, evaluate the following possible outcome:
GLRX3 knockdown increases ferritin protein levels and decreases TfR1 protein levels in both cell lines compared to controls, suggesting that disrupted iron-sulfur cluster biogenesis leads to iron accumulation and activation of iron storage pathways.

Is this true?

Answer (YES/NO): NO